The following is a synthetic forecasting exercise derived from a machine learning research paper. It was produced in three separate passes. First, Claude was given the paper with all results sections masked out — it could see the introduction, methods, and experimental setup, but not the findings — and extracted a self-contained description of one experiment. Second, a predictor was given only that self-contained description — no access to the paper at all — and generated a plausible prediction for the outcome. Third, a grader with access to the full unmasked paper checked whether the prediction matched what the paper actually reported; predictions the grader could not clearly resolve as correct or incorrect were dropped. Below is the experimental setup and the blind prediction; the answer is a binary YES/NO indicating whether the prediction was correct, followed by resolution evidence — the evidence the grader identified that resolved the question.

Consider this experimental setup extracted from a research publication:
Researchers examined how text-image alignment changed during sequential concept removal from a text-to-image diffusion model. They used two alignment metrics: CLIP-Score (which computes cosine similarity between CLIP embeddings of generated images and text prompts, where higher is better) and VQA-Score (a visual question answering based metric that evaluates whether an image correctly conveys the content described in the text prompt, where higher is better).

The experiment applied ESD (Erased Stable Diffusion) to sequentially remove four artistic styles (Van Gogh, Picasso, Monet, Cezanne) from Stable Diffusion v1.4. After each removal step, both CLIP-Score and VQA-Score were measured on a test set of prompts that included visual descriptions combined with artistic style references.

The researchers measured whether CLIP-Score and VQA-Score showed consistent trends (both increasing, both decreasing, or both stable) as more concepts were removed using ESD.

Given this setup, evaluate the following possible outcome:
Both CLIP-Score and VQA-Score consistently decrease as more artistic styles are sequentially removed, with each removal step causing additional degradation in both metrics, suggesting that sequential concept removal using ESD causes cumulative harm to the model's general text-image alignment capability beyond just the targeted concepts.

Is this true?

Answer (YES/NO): YES